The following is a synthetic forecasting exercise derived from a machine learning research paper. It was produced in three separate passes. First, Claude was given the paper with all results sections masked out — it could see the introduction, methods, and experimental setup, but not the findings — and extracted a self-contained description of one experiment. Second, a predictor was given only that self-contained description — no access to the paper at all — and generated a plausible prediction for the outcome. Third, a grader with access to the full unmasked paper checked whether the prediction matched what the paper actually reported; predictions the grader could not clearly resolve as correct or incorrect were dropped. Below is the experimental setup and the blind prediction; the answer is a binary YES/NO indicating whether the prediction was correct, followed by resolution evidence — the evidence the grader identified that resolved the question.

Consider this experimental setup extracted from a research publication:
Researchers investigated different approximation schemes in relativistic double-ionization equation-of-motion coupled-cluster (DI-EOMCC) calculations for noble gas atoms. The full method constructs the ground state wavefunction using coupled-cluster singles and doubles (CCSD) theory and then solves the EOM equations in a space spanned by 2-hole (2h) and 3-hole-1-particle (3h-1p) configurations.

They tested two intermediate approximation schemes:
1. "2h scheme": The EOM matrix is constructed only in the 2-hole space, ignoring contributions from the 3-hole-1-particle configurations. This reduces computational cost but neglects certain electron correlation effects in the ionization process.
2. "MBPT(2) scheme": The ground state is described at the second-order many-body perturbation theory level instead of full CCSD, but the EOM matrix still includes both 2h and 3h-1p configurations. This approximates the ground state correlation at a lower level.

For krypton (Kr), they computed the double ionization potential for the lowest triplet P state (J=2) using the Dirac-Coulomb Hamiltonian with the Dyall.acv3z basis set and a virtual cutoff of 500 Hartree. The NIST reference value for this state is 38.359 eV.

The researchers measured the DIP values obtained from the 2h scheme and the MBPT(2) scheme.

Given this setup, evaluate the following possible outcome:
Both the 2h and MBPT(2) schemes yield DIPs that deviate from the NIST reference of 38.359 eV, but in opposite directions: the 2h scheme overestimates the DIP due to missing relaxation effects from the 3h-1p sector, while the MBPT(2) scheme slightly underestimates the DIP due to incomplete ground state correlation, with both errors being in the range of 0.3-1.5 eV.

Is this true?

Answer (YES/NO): NO